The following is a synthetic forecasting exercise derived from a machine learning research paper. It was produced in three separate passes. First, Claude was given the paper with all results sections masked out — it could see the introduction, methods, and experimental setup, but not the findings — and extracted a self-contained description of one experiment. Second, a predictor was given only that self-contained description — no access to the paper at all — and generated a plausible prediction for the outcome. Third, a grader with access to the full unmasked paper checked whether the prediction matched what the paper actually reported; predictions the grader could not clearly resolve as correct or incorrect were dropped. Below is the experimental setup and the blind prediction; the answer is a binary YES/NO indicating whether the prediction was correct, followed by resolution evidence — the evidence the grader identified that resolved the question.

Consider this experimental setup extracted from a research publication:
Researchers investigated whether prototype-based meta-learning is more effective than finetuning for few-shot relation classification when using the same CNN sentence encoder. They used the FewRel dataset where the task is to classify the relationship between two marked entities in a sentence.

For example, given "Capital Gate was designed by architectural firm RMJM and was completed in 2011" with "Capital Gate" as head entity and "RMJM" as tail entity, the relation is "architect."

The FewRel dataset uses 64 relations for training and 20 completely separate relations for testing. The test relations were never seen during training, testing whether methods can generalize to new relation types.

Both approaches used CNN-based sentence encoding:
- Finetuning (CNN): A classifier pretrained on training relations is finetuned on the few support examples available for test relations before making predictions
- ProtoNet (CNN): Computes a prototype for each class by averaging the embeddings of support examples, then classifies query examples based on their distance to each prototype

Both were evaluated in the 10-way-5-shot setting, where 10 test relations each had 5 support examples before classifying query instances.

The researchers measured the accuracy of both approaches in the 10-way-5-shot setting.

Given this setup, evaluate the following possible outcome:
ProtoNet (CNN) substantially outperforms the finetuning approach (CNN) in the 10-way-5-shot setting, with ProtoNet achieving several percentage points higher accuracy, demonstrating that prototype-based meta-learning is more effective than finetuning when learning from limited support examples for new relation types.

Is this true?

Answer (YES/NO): YES